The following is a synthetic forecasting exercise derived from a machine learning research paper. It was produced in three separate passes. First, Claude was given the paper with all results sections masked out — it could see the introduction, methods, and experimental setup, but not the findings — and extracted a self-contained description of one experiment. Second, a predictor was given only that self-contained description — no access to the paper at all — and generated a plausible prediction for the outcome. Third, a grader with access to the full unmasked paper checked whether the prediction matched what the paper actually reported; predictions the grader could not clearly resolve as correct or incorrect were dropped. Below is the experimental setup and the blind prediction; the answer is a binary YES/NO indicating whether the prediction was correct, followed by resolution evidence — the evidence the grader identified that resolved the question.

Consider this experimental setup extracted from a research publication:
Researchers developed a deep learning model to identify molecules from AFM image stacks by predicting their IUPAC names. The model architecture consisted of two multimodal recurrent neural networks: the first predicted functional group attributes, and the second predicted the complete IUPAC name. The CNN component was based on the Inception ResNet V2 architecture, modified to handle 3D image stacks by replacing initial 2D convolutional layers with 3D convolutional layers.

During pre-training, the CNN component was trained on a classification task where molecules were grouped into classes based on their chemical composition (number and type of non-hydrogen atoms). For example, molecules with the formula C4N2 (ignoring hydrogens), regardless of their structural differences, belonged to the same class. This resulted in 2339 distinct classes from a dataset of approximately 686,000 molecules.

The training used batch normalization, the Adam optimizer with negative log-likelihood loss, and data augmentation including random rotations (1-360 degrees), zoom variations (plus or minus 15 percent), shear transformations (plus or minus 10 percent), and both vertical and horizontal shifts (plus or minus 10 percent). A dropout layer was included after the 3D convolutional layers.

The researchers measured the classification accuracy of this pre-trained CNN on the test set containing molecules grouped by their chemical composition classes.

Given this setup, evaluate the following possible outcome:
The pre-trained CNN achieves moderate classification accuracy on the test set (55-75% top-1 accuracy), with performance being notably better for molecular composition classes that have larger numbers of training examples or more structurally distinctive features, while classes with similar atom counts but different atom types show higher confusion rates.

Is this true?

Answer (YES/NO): NO